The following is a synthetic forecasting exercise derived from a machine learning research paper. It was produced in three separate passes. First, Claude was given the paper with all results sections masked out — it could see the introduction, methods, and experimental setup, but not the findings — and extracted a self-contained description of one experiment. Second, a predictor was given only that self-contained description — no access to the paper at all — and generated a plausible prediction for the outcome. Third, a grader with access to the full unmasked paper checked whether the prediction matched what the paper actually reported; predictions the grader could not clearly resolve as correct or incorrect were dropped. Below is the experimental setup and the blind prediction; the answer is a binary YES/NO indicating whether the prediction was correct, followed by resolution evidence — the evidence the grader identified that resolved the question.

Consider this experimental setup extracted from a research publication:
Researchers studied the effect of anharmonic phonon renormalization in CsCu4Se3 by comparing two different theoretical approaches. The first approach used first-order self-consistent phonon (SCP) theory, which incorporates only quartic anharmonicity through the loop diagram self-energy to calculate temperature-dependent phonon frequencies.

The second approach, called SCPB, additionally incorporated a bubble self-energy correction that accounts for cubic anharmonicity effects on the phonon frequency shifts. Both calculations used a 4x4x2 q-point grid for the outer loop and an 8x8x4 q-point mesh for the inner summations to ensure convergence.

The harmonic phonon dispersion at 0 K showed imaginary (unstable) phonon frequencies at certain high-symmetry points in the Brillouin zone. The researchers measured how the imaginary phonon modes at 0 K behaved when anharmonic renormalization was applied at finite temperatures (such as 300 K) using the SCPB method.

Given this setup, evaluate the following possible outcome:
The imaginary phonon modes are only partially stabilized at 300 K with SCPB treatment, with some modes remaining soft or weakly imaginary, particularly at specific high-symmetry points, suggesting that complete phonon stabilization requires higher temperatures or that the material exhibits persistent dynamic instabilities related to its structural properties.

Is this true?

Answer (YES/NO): NO